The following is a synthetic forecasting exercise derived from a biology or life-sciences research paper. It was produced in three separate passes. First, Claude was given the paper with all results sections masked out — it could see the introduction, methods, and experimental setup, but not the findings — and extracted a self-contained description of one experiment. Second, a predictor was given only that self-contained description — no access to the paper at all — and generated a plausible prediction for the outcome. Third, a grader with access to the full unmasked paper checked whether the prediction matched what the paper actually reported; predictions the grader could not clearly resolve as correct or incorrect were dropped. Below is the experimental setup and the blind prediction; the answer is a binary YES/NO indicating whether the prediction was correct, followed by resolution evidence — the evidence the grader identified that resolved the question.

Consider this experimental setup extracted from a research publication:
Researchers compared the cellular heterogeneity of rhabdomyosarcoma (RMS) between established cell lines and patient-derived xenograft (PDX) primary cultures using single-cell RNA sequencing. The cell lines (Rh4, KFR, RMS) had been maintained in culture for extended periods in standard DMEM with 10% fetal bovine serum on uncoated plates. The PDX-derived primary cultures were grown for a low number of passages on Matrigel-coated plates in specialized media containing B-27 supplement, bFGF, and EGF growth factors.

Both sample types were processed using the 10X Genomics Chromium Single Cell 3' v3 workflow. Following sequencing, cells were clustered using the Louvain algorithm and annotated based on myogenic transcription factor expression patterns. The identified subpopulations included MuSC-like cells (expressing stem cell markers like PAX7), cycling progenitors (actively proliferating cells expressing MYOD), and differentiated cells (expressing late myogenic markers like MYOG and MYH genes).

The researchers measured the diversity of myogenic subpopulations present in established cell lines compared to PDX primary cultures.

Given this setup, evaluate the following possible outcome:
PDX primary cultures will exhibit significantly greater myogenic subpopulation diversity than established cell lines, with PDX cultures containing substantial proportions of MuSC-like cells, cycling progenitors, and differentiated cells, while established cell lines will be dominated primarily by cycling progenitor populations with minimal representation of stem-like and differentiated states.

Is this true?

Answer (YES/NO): NO